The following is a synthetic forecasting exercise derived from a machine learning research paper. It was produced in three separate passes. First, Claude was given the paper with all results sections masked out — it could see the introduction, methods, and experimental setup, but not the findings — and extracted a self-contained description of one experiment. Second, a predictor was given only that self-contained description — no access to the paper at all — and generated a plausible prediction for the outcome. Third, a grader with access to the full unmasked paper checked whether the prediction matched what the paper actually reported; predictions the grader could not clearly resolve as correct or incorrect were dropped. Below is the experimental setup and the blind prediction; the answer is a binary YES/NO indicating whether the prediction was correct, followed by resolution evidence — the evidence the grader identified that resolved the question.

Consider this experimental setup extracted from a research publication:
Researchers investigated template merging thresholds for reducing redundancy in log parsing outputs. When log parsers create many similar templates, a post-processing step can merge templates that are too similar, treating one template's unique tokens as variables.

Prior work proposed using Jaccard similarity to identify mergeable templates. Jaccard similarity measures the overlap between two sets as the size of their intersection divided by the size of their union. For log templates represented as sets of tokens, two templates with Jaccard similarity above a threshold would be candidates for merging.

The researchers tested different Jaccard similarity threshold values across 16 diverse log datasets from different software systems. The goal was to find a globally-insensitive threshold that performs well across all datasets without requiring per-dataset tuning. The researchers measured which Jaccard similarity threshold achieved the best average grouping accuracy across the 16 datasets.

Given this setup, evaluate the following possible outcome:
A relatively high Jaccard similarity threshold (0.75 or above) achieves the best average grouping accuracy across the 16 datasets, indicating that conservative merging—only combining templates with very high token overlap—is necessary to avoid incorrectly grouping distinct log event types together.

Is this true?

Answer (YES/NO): NO